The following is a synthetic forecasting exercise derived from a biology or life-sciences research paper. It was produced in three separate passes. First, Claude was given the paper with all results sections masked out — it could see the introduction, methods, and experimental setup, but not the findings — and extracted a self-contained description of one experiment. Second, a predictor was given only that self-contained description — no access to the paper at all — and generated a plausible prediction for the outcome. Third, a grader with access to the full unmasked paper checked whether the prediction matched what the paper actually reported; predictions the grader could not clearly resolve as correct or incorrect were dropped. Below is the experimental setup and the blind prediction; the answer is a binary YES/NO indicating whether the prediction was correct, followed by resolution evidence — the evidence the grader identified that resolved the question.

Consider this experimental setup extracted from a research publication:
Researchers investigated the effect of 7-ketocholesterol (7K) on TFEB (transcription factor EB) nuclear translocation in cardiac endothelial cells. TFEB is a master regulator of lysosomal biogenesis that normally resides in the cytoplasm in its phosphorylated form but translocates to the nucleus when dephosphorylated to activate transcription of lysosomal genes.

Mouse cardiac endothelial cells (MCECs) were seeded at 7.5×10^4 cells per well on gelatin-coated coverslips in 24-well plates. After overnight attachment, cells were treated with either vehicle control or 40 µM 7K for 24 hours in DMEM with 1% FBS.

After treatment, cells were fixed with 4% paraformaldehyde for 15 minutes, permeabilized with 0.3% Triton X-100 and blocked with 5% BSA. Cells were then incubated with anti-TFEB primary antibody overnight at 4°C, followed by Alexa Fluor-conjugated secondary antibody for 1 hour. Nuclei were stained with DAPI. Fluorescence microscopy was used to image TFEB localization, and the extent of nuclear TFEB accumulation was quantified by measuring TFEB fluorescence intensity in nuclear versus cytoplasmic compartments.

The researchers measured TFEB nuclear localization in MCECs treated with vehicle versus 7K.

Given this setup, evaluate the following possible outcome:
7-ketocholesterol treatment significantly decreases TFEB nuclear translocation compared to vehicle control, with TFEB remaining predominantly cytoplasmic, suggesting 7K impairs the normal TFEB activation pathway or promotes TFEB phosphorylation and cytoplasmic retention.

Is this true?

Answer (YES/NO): NO